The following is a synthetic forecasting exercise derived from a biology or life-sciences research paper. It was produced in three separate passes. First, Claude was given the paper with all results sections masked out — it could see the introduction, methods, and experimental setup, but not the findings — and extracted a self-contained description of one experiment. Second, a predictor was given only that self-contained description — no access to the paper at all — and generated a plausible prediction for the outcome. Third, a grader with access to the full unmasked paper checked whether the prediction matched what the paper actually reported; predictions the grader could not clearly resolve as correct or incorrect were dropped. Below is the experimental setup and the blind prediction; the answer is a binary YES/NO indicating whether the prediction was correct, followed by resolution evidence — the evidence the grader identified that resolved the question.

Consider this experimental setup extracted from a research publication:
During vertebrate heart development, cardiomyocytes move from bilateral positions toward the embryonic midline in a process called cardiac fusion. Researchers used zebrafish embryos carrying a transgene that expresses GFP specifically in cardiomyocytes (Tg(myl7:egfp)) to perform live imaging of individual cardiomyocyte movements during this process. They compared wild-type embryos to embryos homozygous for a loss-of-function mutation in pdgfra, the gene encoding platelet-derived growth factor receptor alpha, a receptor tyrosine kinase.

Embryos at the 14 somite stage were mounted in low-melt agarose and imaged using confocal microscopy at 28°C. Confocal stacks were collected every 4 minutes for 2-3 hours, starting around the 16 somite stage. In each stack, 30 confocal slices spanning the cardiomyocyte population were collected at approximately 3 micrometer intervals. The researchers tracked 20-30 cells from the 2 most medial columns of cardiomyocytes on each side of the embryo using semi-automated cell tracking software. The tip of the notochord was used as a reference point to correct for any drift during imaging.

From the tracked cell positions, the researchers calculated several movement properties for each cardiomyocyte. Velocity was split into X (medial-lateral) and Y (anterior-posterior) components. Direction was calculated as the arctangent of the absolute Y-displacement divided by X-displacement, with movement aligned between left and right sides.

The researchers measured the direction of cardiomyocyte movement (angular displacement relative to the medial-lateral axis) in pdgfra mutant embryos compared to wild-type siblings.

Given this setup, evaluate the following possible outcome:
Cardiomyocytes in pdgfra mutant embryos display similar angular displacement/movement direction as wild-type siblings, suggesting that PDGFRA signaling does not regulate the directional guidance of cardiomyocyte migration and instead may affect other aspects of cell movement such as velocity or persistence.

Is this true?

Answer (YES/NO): NO